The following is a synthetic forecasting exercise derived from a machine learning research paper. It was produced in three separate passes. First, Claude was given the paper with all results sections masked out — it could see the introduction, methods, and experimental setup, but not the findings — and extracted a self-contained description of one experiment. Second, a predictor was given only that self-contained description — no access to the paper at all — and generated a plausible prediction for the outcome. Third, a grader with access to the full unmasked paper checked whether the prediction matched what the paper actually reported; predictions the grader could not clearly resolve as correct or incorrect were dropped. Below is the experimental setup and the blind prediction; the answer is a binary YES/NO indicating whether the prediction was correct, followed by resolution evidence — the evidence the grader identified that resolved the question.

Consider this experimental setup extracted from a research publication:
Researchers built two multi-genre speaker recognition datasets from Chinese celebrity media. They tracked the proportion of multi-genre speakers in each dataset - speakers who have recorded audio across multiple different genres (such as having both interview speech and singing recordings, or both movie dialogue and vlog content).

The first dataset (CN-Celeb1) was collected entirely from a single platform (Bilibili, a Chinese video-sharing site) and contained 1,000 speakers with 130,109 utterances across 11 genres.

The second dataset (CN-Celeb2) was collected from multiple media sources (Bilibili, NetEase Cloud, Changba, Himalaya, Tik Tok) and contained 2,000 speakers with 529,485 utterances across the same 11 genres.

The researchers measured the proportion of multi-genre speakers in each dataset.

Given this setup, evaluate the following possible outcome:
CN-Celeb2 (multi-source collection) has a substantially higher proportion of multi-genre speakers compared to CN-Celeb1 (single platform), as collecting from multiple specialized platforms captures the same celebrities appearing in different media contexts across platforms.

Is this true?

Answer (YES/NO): NO